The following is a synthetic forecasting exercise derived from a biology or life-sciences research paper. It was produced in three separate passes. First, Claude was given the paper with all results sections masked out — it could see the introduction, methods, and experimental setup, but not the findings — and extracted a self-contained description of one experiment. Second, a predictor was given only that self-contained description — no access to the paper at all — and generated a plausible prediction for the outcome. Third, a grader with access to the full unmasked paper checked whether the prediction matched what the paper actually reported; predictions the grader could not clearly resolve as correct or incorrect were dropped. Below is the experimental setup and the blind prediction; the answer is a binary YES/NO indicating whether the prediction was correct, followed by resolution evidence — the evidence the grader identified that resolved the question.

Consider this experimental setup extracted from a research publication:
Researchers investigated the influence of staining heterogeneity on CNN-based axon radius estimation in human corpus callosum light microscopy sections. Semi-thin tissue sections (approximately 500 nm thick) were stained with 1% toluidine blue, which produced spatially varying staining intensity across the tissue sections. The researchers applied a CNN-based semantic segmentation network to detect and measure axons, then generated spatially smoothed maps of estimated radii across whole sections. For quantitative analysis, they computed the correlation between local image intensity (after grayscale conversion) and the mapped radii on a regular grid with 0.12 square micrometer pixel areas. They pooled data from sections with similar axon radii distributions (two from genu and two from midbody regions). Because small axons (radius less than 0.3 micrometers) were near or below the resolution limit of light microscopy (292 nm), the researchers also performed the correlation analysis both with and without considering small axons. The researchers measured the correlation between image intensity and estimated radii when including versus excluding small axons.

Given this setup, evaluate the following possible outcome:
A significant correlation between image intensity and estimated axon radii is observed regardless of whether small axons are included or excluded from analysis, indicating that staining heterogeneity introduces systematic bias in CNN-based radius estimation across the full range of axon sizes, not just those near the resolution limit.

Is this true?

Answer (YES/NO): NO